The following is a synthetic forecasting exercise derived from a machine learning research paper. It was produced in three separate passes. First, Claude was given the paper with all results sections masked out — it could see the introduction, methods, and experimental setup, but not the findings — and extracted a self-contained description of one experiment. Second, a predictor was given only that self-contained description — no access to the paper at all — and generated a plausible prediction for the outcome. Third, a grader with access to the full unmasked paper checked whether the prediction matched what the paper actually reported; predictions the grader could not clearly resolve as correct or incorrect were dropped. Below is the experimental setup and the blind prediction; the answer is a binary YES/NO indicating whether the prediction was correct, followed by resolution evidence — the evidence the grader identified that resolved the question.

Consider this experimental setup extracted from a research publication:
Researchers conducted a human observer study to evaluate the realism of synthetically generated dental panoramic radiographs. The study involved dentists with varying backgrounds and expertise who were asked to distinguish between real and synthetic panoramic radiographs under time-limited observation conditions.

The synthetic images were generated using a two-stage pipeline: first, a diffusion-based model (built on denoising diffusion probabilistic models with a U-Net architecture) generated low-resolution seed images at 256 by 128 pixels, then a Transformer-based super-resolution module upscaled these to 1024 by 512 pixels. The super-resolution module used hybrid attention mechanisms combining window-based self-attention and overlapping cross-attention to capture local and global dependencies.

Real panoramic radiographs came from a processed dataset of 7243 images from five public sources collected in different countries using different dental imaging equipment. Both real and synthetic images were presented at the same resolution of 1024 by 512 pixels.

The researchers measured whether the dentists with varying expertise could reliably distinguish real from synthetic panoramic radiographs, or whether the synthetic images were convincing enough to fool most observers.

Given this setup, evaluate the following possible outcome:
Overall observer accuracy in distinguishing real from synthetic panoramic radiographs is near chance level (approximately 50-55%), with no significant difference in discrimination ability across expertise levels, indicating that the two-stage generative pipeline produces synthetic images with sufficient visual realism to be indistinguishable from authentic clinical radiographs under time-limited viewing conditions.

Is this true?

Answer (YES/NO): NO